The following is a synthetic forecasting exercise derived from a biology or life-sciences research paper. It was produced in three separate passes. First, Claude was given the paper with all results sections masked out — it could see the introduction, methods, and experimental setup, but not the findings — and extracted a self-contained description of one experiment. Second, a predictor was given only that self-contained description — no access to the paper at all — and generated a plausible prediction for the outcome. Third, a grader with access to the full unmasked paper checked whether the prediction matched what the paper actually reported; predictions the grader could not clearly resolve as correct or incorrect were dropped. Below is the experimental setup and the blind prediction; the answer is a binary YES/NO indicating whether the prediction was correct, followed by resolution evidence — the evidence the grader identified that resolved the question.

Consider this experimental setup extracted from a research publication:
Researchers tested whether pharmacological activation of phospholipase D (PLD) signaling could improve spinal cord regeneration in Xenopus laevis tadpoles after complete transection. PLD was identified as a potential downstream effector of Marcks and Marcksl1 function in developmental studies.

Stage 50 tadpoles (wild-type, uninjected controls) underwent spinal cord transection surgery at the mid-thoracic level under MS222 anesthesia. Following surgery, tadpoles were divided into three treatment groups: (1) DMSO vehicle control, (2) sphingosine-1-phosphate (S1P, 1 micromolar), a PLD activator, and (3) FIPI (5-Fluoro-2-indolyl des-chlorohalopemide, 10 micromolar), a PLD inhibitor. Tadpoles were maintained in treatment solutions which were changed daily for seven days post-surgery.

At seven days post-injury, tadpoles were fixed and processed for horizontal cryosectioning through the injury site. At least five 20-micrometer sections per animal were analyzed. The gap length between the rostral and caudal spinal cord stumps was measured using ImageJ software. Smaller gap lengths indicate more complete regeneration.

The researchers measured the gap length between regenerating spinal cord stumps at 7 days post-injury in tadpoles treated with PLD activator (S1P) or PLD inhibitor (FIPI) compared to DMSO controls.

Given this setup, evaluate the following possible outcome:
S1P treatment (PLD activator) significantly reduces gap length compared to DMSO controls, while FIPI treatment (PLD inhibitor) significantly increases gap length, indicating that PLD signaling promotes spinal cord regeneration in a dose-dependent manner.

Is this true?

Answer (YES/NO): YES